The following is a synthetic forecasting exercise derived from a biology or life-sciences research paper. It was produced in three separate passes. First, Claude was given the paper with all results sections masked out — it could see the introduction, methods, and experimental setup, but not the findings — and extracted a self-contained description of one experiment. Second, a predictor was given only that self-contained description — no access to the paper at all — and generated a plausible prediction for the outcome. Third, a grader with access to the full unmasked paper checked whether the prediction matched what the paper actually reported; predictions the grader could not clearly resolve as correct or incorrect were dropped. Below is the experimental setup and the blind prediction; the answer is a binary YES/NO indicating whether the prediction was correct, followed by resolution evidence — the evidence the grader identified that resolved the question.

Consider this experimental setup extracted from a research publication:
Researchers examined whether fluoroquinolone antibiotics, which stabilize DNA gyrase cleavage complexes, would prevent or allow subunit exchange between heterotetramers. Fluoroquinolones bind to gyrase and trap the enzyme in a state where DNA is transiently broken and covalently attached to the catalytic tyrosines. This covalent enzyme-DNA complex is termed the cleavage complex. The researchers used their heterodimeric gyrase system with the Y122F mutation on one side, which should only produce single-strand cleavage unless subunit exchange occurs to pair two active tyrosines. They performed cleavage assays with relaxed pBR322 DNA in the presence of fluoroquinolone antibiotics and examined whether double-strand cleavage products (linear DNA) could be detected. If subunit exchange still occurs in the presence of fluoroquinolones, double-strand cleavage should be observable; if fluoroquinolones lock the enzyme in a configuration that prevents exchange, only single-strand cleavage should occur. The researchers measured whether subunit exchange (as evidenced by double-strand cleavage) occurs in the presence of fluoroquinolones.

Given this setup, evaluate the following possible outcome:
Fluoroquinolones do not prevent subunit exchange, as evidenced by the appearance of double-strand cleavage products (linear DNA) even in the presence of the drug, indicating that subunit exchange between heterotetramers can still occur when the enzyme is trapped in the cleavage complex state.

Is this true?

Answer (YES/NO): YES